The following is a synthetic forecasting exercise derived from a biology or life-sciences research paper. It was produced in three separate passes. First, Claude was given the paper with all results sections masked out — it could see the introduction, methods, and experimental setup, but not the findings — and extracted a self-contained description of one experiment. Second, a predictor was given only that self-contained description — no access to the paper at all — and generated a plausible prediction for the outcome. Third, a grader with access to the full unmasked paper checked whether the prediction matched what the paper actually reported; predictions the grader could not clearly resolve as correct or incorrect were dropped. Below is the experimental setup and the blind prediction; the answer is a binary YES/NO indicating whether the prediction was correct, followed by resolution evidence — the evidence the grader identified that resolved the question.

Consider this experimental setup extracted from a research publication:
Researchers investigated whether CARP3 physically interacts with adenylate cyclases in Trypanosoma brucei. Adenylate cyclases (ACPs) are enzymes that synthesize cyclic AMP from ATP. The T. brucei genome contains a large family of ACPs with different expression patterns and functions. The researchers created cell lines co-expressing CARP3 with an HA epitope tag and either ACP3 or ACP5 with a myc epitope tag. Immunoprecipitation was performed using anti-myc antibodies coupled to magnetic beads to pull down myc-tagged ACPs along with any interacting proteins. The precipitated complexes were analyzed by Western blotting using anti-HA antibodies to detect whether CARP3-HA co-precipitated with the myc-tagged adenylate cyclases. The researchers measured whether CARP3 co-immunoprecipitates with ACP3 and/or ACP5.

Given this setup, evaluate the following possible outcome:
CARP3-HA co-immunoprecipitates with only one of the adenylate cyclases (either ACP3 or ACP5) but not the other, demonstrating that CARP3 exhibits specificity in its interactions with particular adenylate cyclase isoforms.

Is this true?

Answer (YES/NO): NO